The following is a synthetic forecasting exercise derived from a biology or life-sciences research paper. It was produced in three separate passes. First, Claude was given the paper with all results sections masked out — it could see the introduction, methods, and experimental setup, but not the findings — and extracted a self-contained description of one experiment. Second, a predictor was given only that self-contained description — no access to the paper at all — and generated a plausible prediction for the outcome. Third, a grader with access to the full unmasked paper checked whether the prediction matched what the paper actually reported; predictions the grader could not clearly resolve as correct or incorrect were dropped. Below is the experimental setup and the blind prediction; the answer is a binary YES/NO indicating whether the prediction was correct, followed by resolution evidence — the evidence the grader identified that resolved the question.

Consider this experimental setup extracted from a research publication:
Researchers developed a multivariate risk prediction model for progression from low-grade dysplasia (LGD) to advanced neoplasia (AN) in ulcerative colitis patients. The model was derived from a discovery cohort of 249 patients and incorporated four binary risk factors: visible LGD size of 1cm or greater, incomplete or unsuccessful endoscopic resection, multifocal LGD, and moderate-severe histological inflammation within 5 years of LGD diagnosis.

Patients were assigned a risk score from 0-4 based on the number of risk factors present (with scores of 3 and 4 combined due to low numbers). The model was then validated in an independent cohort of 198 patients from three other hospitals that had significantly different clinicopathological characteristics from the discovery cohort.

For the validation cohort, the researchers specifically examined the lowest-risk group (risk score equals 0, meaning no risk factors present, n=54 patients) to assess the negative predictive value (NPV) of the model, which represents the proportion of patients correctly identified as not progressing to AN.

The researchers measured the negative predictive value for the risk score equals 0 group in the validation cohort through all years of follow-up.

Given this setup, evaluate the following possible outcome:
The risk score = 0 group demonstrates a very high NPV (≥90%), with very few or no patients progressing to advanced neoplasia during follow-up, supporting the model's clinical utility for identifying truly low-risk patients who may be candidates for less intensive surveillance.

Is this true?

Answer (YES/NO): YES